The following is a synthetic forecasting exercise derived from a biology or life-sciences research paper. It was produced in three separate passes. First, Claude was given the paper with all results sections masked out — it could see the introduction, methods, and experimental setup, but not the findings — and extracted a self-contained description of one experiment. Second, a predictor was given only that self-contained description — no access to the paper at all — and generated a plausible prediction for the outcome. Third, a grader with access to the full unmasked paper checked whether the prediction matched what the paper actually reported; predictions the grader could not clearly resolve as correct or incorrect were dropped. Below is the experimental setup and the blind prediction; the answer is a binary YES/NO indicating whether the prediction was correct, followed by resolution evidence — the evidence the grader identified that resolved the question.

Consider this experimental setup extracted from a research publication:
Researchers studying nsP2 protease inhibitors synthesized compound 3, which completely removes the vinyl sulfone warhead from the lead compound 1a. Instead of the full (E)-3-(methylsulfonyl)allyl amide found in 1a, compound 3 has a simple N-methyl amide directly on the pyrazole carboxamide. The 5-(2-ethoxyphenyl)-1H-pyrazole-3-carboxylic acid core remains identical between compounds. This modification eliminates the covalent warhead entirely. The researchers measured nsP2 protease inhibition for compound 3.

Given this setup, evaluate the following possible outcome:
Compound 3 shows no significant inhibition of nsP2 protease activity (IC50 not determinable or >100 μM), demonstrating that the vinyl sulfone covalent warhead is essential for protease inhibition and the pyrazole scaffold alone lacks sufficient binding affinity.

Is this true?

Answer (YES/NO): YES